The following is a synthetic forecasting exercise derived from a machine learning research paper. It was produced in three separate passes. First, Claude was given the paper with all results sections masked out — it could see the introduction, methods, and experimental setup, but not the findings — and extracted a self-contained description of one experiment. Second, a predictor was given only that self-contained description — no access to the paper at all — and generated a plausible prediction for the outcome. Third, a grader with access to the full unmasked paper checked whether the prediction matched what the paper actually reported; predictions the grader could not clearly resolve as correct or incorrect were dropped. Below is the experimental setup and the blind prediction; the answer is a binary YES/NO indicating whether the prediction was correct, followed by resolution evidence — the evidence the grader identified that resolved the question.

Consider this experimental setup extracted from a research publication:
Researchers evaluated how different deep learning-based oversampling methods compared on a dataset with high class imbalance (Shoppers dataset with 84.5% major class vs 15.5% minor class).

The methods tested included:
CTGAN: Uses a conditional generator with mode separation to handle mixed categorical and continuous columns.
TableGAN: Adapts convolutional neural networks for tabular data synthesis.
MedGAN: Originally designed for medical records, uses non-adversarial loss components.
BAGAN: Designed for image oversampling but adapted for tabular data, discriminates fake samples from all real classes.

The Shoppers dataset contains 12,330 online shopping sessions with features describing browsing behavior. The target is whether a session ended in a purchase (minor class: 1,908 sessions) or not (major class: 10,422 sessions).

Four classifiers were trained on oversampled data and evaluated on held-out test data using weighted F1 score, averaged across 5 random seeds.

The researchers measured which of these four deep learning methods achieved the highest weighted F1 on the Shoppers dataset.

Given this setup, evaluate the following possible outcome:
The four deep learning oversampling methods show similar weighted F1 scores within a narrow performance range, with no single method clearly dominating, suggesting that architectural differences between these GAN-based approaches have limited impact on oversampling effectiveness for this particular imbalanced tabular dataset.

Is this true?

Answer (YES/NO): NO